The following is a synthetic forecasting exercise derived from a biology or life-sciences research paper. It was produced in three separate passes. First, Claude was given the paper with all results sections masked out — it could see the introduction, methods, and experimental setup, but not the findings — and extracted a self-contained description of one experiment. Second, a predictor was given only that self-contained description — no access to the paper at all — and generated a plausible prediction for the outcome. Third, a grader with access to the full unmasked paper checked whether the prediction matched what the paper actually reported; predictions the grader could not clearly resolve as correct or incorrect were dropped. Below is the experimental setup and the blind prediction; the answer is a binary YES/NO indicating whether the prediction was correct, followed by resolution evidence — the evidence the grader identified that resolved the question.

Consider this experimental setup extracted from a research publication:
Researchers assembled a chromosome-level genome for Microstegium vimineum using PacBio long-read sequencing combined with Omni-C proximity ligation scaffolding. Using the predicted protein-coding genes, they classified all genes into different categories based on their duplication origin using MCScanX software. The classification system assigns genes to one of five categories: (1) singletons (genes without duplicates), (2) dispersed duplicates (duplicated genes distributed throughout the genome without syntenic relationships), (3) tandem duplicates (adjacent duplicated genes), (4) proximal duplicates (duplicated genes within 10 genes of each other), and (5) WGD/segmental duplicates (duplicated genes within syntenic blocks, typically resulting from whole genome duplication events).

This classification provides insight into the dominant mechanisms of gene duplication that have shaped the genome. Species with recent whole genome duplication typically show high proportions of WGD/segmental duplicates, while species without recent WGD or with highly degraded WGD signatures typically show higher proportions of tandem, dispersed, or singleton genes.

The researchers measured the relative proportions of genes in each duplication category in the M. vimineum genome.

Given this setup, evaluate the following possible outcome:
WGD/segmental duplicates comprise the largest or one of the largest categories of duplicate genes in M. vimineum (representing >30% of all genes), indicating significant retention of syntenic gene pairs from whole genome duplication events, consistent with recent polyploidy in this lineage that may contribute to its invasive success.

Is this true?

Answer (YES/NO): NO